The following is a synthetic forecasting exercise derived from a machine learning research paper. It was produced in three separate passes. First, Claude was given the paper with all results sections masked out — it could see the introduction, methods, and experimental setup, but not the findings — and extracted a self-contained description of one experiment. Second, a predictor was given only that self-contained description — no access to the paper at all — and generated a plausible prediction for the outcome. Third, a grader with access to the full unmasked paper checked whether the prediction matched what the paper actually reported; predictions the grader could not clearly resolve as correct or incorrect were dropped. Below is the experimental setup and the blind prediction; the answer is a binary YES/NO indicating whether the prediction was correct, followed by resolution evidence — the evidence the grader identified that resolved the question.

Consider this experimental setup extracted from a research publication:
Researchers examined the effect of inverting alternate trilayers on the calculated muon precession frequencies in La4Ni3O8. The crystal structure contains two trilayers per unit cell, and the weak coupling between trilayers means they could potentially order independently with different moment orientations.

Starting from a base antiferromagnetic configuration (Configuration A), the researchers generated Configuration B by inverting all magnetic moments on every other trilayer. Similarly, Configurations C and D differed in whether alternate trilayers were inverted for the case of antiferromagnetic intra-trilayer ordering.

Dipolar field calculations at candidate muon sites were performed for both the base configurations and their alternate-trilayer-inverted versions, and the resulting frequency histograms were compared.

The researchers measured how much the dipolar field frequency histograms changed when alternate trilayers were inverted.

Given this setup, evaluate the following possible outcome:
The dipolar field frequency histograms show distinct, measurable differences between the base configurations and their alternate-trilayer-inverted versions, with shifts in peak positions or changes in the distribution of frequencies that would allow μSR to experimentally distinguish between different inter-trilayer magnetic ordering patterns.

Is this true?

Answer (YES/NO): NO